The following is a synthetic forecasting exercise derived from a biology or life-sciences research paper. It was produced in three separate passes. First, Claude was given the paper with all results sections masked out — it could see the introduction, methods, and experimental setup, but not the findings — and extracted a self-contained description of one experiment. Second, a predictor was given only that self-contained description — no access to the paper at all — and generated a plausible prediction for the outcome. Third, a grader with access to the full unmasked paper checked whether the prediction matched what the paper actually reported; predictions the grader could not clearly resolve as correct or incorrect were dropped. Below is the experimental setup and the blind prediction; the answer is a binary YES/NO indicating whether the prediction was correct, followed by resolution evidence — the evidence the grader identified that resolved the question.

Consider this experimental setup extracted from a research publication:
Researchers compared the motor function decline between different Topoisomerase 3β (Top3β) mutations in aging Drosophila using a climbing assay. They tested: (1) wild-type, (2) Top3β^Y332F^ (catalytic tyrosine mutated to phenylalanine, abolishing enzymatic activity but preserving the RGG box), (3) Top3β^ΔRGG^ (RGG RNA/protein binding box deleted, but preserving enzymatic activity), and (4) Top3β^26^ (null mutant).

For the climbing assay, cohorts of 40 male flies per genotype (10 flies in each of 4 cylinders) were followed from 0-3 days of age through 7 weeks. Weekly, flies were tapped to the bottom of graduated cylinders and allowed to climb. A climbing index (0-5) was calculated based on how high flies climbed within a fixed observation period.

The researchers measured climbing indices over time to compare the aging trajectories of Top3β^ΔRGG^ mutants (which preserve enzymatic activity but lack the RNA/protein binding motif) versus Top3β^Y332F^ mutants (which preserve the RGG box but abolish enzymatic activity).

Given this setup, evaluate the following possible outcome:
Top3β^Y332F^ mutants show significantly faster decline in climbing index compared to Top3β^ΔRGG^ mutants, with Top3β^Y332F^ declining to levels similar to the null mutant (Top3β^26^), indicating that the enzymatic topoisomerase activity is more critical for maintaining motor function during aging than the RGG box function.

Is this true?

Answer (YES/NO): YES